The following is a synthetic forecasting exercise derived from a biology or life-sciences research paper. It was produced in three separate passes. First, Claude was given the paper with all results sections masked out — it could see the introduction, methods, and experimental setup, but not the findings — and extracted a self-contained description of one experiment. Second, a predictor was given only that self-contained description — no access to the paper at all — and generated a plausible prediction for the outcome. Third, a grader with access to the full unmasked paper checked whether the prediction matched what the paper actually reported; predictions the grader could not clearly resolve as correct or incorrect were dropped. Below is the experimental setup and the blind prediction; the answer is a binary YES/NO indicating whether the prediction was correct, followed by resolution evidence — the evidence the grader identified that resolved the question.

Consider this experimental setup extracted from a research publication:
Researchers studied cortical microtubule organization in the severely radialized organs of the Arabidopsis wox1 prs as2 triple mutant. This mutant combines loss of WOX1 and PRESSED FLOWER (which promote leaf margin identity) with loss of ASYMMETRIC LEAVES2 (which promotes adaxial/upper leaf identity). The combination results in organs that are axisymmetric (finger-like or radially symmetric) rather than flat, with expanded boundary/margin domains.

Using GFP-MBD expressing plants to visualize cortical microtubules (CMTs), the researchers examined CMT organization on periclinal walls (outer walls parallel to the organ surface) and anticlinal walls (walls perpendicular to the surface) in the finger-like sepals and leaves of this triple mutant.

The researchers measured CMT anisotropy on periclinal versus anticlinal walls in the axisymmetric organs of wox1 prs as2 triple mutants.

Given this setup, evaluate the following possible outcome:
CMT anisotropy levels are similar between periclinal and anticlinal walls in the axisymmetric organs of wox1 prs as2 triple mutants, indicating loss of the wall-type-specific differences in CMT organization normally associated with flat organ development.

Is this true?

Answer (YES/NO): NO